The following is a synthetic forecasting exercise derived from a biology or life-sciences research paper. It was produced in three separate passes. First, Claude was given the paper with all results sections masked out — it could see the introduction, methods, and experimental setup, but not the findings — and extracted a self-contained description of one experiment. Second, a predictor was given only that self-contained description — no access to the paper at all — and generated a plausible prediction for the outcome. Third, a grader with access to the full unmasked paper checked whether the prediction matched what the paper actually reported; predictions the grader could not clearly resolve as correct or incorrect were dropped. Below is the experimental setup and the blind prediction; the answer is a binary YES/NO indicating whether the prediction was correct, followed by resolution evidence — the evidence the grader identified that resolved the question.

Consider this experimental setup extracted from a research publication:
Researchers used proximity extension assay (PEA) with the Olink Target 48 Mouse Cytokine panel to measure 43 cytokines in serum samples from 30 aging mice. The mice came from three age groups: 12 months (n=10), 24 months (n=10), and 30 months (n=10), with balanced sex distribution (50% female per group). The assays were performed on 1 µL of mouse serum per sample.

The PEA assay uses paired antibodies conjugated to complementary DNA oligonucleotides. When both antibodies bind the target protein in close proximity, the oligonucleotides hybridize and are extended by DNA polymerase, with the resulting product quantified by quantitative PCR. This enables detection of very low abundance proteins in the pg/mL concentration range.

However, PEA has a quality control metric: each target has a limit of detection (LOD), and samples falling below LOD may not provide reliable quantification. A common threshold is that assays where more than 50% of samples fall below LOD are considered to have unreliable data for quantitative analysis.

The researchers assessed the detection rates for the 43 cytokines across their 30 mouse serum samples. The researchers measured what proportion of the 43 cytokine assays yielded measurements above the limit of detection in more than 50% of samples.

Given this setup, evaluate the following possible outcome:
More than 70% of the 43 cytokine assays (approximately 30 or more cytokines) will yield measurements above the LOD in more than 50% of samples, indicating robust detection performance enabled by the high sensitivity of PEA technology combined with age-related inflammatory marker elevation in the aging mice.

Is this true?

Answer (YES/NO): YES